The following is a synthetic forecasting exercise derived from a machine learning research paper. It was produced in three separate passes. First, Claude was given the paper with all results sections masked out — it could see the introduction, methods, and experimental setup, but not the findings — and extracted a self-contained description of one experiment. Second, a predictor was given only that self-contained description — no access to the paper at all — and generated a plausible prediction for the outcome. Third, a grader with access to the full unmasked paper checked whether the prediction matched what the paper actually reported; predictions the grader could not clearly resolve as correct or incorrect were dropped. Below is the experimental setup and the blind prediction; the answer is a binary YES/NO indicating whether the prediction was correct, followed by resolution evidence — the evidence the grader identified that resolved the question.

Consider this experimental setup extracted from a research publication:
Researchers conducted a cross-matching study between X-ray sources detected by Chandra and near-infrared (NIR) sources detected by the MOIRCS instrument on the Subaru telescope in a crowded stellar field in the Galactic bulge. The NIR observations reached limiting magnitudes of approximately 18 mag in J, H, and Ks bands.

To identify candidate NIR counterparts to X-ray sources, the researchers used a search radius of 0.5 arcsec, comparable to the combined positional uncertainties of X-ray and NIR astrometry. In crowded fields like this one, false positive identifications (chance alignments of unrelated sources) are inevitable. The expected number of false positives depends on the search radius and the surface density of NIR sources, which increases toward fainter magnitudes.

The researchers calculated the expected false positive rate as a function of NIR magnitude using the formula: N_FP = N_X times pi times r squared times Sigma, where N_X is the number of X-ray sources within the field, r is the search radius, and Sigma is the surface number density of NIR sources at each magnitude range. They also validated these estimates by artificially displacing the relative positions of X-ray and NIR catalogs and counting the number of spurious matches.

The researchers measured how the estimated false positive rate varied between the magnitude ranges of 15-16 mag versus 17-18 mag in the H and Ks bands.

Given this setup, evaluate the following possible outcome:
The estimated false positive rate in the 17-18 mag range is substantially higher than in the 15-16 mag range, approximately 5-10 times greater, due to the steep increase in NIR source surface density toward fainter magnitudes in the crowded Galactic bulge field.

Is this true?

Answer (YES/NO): NO